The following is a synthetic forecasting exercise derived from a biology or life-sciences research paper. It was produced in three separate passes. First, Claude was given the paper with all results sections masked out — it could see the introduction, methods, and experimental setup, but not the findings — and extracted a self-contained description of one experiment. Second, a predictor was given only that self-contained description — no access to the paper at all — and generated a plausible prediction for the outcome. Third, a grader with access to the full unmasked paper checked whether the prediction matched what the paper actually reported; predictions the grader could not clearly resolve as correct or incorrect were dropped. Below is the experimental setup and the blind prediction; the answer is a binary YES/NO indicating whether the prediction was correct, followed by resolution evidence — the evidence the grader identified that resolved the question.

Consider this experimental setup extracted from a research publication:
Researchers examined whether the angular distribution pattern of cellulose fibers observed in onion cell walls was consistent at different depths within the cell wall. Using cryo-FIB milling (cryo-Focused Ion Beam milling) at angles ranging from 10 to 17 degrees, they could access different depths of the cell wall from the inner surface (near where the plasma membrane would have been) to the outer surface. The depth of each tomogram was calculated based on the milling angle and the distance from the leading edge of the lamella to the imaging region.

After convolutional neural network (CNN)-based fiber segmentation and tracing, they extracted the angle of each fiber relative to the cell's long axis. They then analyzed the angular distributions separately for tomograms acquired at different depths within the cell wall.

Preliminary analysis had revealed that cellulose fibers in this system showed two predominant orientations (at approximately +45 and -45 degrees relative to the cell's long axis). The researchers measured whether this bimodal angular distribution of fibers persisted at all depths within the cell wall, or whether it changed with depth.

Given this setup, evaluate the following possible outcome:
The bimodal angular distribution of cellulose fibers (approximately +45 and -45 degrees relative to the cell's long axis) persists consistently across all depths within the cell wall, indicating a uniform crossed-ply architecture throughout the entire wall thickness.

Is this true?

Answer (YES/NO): YES